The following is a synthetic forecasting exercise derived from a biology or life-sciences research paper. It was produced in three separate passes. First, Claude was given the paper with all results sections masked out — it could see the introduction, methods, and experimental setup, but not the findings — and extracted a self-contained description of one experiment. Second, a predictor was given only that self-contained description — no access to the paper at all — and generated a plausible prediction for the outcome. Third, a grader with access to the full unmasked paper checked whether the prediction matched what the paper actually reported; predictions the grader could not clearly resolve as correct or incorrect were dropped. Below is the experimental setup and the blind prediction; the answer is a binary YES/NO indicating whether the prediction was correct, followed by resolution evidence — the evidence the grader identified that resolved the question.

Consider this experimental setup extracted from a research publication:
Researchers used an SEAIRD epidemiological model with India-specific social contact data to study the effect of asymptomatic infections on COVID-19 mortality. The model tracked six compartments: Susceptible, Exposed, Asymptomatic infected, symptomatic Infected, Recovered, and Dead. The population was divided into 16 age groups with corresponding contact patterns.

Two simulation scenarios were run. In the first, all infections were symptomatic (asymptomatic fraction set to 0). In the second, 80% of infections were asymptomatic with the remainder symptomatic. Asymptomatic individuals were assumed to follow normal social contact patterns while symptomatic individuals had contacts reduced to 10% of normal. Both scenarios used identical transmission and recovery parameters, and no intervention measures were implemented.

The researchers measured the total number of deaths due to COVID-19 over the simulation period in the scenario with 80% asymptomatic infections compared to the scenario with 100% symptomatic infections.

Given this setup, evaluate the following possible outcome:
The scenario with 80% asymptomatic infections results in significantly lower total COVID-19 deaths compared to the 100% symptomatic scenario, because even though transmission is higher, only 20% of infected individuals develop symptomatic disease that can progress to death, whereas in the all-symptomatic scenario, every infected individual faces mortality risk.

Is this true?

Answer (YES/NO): YES